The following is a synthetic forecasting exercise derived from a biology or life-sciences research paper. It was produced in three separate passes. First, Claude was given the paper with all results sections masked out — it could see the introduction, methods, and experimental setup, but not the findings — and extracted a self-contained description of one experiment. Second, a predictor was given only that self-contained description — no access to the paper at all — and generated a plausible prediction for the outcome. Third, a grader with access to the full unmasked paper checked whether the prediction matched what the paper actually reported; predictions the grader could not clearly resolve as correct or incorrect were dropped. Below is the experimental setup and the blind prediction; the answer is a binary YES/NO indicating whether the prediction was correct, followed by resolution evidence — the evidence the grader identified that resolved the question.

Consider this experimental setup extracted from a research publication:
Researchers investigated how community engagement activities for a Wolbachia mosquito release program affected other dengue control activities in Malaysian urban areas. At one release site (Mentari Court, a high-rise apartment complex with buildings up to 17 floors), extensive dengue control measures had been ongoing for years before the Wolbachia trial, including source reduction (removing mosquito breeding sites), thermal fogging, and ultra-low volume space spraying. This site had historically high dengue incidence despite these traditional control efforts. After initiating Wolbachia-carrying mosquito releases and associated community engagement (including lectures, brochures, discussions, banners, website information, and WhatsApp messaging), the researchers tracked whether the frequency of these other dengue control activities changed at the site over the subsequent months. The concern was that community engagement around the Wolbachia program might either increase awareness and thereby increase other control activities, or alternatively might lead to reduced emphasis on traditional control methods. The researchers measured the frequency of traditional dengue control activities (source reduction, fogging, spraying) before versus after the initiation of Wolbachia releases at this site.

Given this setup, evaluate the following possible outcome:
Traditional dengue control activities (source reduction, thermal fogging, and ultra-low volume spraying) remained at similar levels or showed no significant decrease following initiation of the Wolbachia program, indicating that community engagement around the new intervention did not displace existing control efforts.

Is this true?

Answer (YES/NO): NO